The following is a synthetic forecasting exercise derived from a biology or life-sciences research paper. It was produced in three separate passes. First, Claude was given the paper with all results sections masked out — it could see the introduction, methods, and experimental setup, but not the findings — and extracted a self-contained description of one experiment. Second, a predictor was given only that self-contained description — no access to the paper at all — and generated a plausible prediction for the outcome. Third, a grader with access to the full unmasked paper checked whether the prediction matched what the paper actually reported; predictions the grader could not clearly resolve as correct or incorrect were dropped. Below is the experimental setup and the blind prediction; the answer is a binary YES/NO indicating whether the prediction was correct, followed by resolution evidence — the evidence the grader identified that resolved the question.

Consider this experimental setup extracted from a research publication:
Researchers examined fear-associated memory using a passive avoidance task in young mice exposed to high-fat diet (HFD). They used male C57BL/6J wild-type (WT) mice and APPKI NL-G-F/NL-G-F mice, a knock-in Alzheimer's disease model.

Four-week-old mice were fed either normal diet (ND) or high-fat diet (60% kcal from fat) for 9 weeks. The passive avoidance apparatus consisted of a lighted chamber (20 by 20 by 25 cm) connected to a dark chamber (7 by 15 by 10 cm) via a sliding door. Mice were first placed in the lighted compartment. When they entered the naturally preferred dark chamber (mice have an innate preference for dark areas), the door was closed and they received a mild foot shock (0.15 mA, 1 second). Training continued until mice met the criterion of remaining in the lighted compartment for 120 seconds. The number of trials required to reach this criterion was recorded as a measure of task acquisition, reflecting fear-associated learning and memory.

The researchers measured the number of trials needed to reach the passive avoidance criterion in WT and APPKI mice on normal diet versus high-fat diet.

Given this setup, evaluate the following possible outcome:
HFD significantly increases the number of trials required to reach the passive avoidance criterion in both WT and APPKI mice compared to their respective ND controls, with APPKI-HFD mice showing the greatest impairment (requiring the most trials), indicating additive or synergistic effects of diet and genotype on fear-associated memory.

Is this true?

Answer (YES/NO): NO